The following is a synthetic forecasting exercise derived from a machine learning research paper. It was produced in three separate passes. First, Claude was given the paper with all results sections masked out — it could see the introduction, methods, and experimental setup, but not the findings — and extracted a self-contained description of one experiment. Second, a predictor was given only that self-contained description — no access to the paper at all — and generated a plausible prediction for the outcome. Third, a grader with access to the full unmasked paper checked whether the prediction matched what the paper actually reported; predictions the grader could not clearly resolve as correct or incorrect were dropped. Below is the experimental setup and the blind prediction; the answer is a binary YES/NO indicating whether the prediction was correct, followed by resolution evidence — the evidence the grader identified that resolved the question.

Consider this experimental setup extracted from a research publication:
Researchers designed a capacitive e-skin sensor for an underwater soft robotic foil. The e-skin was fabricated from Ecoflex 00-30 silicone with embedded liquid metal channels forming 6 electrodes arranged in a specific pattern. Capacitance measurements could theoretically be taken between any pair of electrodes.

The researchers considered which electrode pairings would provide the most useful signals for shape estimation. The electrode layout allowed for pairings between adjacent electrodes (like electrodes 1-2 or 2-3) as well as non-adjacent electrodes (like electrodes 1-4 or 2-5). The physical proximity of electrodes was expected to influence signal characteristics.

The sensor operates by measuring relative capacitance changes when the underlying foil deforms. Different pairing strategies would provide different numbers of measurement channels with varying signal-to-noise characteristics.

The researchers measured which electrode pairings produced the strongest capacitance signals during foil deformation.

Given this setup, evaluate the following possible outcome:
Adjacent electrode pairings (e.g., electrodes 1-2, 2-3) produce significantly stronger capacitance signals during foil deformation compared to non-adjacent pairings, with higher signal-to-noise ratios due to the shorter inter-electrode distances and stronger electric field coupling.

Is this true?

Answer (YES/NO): YES